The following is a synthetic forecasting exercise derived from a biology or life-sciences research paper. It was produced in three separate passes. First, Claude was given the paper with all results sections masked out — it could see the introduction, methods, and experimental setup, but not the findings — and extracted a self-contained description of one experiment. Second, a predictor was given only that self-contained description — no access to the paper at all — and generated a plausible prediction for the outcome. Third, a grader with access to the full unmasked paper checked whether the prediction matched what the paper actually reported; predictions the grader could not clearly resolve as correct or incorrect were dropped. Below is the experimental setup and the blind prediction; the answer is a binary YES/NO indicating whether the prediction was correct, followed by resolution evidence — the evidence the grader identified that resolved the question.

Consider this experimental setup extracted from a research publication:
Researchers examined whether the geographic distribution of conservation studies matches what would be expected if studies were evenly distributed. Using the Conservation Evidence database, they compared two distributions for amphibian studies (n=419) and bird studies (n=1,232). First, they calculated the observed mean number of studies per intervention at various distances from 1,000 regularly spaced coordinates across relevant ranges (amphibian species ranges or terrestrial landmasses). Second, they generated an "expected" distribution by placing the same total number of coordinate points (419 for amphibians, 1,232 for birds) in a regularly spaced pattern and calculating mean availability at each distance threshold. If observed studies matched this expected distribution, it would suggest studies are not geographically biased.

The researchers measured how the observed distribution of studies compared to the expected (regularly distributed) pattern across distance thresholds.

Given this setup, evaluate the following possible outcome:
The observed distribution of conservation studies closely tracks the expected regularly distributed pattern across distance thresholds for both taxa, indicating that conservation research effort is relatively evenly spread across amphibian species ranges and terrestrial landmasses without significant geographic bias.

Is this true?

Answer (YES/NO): NO